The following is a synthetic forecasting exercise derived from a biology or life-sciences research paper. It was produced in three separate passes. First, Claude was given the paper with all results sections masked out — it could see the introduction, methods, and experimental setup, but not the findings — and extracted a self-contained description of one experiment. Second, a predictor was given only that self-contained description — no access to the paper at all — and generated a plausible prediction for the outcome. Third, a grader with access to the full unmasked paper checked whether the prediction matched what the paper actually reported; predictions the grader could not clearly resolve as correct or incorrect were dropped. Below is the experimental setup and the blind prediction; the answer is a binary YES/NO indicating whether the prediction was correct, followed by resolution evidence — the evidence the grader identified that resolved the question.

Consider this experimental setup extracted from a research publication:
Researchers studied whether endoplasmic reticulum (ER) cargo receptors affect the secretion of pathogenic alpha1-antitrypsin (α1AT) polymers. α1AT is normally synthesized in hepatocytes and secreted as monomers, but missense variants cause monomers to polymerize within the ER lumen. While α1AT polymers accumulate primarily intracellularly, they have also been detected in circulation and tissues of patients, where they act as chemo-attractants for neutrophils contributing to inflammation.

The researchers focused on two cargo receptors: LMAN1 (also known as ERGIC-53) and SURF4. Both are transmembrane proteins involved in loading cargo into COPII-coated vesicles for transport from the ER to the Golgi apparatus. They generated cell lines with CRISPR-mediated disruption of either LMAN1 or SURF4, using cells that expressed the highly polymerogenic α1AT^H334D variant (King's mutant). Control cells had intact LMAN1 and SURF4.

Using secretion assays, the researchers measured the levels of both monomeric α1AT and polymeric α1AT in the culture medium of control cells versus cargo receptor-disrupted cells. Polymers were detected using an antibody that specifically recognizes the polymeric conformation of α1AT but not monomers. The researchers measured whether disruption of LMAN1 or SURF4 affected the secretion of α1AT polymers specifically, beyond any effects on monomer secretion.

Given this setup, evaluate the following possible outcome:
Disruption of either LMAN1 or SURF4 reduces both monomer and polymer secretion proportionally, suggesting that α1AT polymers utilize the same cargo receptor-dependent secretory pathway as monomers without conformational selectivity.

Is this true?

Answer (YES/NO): NO